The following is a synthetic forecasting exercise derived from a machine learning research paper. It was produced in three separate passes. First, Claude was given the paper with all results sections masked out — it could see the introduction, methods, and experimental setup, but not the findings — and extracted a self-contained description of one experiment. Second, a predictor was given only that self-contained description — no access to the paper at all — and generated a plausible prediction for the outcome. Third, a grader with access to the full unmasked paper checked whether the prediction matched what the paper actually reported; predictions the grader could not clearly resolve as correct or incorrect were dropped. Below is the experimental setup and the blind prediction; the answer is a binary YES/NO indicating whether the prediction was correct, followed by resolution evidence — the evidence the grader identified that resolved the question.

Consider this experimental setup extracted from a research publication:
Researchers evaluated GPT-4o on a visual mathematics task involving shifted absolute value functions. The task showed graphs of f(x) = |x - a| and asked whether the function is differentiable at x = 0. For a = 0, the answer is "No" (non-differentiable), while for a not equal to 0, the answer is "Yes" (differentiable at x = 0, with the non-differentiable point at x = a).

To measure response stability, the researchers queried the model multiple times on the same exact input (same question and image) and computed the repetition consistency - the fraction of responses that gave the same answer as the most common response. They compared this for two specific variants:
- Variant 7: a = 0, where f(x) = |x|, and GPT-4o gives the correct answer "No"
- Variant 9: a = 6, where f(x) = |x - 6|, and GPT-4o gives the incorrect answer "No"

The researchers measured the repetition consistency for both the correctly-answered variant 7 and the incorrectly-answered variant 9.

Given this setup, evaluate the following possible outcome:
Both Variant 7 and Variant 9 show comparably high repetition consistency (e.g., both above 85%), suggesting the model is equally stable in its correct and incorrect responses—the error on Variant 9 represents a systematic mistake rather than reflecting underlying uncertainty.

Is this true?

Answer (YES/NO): YES